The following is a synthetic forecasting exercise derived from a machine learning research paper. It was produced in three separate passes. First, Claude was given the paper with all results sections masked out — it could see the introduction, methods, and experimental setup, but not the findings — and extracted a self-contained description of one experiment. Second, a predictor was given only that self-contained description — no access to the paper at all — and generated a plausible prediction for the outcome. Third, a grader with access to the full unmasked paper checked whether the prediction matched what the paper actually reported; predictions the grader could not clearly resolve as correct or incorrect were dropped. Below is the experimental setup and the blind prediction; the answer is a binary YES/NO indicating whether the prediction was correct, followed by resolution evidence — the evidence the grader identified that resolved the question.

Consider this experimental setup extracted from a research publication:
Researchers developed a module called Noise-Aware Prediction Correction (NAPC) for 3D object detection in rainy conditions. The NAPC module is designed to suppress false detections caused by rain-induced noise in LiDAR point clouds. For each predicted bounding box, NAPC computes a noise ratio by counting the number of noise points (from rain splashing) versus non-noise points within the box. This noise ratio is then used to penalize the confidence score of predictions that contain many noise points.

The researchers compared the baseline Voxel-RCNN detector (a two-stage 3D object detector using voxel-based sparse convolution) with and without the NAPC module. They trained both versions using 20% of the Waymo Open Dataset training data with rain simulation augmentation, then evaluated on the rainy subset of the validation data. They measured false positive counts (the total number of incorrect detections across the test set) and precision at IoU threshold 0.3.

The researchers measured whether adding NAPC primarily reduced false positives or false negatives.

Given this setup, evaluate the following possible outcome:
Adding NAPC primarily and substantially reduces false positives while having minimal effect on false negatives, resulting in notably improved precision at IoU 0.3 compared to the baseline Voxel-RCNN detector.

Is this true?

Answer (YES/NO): YES